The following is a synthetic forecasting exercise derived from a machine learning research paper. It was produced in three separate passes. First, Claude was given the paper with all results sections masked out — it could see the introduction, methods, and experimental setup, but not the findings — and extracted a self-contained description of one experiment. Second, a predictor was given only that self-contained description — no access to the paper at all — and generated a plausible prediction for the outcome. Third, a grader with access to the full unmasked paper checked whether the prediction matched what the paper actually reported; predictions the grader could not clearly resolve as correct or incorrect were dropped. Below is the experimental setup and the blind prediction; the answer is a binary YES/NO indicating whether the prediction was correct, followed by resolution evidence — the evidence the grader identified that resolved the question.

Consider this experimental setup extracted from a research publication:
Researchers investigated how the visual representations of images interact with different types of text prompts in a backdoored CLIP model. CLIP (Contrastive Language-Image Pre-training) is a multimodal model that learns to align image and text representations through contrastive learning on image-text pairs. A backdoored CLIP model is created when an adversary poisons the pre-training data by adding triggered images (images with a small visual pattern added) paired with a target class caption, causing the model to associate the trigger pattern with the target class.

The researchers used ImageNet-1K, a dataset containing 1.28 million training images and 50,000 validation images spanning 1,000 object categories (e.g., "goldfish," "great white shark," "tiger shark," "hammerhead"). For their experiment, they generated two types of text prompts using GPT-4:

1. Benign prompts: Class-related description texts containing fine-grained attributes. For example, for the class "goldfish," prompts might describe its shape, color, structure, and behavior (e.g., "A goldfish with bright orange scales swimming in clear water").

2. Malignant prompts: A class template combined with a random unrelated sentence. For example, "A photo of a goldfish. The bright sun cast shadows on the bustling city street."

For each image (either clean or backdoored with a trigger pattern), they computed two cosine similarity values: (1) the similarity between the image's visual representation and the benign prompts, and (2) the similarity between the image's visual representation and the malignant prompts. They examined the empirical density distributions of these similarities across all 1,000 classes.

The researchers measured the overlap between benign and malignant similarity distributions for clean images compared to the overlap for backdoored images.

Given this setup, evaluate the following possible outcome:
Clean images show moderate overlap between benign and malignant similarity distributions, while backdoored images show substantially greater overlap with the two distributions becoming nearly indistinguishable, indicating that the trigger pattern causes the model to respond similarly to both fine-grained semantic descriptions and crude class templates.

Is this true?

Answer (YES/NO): YES